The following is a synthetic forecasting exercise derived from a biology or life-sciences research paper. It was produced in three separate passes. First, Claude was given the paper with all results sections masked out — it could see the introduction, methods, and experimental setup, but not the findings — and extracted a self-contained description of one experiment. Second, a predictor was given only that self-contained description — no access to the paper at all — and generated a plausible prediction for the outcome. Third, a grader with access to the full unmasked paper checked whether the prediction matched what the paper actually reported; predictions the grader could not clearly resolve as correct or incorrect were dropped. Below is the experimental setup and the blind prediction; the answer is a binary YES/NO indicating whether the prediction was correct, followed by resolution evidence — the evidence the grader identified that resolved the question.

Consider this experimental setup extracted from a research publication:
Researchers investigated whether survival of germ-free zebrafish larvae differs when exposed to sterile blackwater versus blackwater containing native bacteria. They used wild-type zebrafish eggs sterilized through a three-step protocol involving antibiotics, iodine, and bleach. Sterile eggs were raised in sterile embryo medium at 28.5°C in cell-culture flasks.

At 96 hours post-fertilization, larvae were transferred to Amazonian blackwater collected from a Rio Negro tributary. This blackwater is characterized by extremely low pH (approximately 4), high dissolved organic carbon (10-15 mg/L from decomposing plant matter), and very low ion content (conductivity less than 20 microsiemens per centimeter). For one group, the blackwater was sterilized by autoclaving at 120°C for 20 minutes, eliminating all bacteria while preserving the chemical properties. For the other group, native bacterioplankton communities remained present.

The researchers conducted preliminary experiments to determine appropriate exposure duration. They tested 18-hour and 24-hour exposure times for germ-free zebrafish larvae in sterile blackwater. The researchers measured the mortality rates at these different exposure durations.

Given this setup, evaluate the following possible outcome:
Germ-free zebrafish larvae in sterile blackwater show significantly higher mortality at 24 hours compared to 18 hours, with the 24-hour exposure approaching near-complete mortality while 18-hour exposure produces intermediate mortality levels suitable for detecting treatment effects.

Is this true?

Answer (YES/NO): YES